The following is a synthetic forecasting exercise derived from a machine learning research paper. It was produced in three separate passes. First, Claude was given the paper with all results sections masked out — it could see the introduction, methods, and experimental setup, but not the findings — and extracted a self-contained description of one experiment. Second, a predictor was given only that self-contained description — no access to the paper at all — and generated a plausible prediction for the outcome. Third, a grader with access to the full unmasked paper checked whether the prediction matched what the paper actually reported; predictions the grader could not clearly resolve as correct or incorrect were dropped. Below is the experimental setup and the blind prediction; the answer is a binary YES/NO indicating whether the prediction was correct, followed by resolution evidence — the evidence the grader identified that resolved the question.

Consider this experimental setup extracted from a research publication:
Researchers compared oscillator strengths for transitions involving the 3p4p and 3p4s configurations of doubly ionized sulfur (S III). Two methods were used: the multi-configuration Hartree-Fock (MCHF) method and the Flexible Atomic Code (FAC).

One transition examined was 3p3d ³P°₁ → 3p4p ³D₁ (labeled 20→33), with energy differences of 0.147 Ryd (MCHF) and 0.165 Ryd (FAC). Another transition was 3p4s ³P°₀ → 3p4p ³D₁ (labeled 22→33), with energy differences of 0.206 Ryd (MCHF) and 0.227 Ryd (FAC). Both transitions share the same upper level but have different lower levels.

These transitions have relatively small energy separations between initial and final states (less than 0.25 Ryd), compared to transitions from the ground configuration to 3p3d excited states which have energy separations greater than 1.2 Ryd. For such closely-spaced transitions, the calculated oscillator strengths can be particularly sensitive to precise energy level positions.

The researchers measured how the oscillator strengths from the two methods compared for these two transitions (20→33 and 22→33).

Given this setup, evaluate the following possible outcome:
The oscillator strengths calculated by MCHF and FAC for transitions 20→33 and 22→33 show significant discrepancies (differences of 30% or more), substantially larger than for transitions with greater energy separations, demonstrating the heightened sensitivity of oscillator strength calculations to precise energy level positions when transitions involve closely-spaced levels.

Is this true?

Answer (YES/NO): YES